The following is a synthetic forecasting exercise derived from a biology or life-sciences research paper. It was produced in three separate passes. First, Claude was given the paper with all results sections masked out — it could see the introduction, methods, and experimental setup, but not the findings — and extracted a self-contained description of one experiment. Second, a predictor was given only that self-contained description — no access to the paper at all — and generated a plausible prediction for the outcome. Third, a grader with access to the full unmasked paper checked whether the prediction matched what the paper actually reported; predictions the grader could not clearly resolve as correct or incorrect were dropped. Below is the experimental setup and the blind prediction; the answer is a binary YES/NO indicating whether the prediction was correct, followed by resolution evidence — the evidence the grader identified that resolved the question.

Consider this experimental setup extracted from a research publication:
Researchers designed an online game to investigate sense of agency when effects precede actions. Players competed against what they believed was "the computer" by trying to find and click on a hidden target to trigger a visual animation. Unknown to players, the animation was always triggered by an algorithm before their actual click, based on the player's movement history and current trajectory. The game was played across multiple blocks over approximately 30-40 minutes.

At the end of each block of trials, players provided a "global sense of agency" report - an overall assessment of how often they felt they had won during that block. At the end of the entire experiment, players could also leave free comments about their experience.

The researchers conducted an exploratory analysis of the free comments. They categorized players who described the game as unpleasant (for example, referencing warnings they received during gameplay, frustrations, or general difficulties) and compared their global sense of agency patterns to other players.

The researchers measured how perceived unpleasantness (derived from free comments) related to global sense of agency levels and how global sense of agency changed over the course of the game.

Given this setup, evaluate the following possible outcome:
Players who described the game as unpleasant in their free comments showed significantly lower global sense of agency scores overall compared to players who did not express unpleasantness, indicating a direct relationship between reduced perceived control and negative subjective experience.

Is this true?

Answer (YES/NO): YES